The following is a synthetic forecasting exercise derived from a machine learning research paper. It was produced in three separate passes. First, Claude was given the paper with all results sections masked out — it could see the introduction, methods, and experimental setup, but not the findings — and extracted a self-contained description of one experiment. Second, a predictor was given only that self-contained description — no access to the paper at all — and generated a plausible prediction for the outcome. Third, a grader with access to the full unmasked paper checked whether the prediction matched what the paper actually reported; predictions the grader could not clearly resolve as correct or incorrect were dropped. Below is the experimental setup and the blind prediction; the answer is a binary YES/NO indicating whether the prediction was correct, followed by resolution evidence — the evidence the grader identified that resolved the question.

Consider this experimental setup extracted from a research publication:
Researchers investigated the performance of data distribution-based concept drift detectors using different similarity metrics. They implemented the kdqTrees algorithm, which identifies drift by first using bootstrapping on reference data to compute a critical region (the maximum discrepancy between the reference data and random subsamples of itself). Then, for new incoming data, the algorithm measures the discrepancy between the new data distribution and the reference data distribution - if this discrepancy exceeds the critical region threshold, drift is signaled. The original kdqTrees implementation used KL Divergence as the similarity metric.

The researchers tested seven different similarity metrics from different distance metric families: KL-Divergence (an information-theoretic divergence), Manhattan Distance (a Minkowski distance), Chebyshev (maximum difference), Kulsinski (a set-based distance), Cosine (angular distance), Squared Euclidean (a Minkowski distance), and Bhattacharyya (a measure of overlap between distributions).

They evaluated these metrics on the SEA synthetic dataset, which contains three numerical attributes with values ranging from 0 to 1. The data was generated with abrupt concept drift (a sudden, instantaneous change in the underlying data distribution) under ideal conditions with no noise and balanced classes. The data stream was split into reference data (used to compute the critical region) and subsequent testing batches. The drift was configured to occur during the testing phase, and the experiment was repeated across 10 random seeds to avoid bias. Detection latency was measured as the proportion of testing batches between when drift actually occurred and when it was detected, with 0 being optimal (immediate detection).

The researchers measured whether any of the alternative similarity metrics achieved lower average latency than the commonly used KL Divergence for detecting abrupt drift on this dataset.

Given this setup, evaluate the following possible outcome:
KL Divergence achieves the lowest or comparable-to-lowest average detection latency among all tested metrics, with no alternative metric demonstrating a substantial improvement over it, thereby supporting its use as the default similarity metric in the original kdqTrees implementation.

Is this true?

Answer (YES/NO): YES